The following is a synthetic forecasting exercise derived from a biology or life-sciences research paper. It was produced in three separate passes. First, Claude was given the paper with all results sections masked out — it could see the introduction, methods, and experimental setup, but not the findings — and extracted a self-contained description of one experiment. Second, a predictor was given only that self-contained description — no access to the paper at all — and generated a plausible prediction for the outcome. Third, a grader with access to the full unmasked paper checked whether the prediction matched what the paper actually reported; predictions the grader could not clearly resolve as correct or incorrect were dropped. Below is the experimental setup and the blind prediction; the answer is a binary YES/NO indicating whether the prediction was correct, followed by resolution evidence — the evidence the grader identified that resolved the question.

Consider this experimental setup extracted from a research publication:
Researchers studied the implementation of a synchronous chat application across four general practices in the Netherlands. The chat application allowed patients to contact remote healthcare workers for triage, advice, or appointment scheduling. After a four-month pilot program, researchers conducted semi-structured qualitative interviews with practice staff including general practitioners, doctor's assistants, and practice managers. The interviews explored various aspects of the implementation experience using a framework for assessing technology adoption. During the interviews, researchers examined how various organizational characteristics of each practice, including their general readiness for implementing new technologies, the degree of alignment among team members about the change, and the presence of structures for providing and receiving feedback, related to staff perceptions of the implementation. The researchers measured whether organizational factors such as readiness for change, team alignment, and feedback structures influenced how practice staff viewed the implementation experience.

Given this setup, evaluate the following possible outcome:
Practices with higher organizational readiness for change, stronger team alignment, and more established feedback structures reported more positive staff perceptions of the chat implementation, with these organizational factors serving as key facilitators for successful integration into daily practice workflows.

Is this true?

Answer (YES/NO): YES